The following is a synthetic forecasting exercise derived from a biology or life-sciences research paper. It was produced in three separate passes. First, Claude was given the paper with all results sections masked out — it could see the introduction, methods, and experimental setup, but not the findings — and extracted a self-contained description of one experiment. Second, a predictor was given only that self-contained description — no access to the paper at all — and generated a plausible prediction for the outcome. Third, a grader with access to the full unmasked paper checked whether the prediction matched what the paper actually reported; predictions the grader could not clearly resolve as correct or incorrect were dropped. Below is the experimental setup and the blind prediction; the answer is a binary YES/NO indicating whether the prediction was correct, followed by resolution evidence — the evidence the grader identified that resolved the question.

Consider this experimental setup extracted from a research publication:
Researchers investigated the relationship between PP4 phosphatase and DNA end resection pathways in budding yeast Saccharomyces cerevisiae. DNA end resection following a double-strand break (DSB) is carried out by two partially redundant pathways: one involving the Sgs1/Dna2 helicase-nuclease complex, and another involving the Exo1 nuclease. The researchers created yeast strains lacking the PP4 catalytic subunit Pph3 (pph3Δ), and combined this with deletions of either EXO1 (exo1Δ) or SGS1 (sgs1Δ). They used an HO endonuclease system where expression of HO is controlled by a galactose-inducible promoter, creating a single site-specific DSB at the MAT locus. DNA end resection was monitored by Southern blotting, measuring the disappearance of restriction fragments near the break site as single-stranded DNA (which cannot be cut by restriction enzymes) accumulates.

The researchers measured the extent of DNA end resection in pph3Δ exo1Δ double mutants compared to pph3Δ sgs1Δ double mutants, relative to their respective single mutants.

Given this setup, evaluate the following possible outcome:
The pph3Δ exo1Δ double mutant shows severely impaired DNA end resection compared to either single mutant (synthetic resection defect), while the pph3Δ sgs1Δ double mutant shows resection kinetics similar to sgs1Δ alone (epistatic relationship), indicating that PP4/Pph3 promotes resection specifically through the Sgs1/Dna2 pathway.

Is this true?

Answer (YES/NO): YES